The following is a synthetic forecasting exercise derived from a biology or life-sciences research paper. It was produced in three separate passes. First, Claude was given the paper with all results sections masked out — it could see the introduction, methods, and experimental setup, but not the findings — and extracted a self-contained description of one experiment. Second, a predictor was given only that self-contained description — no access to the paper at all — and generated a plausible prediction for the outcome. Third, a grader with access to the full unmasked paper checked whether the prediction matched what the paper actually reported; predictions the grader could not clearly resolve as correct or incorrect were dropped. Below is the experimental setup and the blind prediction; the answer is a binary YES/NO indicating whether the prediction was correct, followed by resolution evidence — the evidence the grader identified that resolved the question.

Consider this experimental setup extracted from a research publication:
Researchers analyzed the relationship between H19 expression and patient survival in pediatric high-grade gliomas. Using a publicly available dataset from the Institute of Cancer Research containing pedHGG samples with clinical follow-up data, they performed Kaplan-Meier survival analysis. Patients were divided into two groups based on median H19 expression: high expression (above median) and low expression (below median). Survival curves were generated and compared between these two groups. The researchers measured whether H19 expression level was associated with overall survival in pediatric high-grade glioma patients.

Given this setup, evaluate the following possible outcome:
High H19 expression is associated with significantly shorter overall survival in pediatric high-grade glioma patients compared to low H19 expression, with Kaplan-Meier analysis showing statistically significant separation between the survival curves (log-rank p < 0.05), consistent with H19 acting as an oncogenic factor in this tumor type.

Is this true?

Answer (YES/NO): NO